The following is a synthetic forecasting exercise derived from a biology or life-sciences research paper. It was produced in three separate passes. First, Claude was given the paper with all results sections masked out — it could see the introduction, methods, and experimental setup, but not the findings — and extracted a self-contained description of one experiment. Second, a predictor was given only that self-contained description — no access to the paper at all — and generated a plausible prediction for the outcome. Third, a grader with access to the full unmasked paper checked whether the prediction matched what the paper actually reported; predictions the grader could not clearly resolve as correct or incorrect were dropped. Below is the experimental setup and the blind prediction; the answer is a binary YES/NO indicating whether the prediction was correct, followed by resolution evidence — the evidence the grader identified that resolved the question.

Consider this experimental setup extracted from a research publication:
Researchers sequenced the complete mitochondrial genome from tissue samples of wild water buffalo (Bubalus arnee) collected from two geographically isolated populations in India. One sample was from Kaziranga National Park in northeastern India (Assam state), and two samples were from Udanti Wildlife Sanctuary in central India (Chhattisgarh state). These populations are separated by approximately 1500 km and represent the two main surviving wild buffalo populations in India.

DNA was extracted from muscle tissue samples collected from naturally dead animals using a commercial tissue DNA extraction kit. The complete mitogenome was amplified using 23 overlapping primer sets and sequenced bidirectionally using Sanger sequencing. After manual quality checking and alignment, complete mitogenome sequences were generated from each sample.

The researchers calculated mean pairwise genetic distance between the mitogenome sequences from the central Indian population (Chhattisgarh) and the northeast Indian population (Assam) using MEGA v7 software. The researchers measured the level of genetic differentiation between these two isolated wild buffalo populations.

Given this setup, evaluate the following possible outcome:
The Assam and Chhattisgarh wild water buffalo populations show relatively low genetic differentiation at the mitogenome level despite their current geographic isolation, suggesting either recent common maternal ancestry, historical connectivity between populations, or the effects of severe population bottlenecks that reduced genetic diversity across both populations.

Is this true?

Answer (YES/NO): YES